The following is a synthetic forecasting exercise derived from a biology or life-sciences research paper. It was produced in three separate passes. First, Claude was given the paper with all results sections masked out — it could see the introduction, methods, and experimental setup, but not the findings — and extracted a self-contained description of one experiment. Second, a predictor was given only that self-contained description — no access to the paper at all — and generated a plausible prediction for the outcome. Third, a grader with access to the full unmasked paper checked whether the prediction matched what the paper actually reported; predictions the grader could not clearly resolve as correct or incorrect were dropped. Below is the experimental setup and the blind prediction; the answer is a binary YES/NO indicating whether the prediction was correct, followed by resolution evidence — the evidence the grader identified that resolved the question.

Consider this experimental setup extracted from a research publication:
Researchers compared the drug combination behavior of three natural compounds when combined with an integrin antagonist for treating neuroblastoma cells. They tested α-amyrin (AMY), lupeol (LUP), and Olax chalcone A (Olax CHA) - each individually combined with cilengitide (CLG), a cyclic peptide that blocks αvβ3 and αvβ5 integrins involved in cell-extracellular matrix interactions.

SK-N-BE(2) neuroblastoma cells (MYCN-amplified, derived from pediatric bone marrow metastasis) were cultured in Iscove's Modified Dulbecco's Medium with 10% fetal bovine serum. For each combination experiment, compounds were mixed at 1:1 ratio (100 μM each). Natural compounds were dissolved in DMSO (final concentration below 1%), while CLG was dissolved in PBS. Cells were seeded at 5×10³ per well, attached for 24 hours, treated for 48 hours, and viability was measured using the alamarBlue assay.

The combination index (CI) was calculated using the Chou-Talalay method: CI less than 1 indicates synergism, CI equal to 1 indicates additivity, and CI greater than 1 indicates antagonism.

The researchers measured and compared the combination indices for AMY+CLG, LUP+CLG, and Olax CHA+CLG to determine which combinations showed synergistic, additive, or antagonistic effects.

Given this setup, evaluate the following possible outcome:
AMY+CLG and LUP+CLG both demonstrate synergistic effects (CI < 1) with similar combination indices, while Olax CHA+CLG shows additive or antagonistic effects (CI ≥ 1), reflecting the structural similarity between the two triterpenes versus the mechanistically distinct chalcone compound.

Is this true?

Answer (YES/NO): NO